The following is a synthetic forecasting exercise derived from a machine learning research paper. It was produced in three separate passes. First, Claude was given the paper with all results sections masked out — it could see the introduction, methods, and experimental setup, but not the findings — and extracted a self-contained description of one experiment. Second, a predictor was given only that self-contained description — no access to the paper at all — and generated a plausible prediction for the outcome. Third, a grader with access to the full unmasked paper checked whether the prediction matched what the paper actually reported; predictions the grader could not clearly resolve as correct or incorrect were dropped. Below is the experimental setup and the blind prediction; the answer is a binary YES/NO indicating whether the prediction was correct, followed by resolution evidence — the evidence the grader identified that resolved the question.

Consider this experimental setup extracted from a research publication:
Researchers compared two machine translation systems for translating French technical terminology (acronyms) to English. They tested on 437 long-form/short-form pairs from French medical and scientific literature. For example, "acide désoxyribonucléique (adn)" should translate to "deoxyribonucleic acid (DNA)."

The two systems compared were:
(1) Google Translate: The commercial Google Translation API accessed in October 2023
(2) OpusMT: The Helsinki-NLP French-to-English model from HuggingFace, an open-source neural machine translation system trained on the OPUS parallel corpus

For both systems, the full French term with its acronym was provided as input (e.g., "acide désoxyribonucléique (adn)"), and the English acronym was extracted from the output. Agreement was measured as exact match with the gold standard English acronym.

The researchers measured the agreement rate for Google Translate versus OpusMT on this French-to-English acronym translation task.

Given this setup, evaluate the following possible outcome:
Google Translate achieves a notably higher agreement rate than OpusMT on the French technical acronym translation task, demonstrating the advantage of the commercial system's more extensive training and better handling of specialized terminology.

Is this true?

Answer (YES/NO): YES